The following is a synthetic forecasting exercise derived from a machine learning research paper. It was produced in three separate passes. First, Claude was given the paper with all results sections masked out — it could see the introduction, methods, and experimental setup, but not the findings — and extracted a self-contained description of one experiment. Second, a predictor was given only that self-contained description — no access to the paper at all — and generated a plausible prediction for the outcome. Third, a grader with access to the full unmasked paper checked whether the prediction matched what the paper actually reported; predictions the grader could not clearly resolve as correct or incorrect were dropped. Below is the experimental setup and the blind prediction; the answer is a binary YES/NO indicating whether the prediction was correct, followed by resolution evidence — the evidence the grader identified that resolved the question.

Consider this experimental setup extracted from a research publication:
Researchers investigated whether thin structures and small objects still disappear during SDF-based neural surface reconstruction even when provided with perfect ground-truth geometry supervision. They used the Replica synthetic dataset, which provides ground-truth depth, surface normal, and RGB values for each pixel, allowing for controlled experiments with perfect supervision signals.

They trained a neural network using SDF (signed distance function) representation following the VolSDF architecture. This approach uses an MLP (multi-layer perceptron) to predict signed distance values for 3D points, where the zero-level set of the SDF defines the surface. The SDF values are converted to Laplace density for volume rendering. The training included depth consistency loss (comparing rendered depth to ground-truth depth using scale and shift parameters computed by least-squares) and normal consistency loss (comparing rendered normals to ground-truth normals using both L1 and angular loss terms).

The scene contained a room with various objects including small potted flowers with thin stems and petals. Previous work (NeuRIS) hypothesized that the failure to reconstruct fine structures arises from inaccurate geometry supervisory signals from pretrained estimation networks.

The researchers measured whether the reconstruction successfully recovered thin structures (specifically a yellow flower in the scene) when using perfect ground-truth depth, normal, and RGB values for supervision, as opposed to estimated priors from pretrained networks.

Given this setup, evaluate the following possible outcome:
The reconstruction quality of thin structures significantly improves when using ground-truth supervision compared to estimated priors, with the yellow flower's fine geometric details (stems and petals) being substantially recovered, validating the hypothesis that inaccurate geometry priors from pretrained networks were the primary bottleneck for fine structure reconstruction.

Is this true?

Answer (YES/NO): NO